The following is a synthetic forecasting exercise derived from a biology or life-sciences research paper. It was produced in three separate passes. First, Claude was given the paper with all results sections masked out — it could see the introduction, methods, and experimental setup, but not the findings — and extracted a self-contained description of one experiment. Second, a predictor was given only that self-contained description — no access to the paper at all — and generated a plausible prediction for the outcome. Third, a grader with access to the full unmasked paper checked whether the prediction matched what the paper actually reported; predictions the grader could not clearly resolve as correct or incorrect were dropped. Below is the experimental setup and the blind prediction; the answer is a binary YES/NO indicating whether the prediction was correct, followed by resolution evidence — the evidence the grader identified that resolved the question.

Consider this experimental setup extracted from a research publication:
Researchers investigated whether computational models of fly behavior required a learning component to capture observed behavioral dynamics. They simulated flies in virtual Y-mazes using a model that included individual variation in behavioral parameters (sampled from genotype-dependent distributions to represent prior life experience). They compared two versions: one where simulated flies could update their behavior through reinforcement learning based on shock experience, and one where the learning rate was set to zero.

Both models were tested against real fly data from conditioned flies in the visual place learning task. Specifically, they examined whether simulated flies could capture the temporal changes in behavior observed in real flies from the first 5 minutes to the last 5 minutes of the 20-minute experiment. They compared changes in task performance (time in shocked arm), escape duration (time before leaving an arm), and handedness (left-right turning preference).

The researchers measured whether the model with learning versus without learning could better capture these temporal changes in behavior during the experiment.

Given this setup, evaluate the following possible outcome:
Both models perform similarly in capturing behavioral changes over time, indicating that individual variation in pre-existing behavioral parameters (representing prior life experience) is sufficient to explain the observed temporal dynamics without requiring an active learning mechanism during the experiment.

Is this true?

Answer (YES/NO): NO